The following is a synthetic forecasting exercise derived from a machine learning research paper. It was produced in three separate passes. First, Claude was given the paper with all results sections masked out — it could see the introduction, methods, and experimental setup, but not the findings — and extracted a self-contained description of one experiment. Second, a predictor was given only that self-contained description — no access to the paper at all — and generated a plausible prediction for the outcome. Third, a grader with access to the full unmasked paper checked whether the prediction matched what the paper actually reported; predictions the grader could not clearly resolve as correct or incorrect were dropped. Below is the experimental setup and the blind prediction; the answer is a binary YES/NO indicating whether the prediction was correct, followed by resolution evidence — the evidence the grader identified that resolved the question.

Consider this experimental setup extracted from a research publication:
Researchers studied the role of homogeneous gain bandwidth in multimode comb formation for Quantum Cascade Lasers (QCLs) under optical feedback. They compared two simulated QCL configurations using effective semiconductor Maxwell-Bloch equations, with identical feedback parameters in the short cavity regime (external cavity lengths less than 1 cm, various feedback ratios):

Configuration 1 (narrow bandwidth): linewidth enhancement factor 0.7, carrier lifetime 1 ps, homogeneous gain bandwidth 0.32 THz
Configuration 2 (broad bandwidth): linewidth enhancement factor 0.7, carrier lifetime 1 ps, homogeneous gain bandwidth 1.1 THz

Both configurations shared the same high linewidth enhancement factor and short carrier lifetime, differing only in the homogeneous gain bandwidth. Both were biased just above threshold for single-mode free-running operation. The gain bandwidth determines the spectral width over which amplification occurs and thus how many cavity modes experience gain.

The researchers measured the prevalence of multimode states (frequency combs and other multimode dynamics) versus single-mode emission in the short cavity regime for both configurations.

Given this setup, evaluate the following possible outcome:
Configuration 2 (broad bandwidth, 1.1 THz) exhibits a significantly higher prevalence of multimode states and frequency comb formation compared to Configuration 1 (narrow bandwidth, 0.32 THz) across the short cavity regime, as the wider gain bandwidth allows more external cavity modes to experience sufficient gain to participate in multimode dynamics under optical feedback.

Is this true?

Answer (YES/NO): YES